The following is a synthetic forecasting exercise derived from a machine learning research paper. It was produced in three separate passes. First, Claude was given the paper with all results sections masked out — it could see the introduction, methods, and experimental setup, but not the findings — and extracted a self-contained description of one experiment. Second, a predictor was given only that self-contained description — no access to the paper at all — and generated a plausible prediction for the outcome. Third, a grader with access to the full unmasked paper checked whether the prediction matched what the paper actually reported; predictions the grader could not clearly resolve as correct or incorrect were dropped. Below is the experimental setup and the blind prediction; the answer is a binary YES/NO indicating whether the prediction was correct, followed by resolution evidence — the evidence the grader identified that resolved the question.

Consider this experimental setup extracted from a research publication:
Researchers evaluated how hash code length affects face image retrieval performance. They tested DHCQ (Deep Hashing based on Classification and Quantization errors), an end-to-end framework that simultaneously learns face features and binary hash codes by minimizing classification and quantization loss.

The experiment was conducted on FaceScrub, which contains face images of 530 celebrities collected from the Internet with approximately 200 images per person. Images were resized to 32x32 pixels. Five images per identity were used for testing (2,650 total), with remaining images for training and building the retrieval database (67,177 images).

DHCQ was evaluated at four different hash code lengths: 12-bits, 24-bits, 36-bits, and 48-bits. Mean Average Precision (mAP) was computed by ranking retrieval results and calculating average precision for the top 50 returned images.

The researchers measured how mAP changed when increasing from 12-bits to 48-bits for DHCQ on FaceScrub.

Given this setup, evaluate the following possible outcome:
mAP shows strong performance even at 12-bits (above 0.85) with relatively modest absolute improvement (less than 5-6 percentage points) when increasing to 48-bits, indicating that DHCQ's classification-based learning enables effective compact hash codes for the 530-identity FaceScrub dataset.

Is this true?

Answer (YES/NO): NO